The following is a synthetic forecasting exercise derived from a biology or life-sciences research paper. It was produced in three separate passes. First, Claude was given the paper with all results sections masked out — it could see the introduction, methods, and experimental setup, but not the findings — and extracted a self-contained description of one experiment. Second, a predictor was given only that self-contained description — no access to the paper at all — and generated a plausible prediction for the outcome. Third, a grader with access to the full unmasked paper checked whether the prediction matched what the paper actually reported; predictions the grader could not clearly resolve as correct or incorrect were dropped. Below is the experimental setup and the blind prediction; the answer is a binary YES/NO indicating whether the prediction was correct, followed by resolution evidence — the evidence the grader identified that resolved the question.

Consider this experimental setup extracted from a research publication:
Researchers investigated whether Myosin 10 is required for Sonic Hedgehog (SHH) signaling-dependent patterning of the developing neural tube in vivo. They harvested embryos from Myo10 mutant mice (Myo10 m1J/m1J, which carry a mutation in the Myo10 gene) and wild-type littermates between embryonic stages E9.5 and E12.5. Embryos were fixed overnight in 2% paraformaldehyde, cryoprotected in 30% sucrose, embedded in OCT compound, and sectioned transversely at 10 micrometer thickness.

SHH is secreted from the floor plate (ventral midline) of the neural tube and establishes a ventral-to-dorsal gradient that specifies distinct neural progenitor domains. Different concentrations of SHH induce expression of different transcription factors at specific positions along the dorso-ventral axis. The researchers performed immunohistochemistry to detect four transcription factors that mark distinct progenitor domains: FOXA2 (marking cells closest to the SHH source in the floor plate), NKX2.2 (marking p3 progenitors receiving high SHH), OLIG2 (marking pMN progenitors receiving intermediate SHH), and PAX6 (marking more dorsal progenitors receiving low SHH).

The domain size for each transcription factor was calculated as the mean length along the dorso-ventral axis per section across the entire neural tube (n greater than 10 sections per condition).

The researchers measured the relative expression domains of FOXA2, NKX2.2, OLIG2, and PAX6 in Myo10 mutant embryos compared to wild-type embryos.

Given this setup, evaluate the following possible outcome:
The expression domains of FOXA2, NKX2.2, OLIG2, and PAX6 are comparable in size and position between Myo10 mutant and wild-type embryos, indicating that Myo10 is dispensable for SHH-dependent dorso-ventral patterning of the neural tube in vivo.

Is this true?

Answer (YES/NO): NO